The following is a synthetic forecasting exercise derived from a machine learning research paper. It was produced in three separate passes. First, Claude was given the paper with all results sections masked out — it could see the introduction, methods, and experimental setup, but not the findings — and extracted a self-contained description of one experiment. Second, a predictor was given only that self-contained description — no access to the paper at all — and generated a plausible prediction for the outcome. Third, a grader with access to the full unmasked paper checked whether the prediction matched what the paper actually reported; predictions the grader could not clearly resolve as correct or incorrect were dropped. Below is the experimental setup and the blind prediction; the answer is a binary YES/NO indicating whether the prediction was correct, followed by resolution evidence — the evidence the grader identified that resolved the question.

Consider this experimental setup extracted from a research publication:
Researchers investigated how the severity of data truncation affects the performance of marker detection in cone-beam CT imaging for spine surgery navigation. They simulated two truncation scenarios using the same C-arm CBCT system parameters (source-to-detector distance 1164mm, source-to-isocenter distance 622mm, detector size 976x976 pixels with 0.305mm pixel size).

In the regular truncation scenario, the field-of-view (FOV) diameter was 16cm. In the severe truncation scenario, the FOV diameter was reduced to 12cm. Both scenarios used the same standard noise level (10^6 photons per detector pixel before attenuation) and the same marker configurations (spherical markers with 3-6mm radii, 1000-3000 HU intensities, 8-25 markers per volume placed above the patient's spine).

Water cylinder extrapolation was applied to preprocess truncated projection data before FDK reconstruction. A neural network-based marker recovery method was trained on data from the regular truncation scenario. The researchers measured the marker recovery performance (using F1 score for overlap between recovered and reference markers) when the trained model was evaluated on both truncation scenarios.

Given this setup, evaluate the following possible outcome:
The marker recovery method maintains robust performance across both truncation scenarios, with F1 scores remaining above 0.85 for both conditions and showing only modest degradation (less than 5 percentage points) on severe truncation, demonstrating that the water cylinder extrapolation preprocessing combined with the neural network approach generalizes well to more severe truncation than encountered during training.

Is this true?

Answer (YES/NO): YES